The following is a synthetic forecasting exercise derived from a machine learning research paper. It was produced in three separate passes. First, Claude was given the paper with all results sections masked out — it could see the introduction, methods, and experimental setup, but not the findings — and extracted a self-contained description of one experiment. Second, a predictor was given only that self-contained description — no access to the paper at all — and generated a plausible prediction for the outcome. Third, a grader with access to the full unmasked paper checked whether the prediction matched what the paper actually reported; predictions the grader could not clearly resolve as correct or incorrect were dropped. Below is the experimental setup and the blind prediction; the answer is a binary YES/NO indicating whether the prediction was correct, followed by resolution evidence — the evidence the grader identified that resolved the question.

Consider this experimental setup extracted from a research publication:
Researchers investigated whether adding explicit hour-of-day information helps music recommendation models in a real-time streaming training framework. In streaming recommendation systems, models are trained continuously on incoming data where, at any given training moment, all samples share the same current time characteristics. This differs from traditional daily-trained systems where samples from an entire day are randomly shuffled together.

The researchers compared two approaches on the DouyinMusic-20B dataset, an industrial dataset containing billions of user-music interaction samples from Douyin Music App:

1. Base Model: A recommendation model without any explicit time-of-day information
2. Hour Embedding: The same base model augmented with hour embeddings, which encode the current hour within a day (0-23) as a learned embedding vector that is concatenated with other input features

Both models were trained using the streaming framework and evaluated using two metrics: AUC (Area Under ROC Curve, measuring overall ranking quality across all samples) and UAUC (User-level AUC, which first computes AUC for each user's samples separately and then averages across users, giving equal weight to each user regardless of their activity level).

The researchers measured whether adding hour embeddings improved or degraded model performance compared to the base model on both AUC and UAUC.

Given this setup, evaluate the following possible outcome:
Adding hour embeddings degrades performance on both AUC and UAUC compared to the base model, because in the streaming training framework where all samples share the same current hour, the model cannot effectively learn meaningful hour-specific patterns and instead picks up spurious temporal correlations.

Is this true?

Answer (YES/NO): YES